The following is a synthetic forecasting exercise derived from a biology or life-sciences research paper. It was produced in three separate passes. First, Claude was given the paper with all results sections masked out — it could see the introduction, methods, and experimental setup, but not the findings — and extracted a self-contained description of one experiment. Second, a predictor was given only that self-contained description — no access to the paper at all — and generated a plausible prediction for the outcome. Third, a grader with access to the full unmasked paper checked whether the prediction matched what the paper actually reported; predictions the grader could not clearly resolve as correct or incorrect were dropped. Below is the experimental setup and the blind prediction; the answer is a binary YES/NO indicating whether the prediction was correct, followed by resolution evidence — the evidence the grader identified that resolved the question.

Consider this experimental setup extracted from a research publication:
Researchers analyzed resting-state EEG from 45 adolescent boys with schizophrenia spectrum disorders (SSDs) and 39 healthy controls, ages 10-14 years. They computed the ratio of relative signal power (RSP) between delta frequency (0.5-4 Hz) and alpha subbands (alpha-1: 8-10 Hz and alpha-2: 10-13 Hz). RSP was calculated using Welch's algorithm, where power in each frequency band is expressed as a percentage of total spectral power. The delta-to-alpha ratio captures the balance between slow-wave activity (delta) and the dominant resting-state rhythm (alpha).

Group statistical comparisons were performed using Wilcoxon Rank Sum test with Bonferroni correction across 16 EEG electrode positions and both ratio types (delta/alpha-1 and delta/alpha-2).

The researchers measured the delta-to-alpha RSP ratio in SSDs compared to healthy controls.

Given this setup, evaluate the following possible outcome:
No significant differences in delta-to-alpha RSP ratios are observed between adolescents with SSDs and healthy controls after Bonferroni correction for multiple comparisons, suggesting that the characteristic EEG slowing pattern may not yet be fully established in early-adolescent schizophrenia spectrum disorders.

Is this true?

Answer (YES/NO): NO